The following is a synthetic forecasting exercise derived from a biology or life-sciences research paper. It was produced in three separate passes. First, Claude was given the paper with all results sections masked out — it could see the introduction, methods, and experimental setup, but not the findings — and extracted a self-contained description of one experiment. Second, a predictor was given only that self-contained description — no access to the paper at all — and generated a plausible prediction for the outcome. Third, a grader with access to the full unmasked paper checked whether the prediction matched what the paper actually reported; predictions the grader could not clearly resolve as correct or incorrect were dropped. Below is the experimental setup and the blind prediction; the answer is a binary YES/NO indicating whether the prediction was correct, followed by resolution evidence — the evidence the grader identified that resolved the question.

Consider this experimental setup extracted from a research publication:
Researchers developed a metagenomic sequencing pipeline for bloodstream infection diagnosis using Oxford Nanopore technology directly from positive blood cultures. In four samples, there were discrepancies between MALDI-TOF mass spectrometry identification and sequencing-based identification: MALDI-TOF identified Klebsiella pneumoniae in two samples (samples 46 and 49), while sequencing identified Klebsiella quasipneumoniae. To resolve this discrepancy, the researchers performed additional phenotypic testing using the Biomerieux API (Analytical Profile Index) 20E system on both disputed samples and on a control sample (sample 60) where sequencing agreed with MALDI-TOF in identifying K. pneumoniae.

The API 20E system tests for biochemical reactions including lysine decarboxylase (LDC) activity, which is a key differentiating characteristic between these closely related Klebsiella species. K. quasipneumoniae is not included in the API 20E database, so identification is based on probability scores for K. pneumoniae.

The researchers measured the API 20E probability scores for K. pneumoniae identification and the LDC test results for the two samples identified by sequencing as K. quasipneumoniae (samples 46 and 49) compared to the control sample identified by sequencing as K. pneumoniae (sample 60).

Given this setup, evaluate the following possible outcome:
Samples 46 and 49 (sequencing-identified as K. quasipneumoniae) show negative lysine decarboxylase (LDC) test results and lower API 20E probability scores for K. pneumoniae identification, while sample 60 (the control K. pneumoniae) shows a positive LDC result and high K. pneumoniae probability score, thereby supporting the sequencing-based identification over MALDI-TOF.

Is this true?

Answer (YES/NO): YES